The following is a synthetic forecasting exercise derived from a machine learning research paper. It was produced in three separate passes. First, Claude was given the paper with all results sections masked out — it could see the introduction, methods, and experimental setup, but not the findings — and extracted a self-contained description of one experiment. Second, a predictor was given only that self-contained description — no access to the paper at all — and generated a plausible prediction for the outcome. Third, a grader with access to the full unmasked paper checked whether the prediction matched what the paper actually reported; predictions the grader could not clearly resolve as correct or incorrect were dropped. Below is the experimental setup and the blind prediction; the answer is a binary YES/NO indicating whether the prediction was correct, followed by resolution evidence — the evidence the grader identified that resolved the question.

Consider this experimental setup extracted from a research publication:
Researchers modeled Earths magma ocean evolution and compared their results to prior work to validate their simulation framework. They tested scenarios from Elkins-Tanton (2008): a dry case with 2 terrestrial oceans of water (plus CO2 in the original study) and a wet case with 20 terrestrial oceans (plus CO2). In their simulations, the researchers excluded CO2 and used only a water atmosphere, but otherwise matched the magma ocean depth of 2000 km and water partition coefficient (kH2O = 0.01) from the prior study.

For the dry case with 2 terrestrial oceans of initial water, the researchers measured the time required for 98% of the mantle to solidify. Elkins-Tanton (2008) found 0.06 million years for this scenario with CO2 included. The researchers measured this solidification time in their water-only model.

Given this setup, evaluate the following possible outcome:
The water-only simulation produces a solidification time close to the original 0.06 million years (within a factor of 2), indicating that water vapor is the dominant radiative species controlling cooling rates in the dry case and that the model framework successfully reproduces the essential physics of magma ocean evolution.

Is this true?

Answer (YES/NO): NO